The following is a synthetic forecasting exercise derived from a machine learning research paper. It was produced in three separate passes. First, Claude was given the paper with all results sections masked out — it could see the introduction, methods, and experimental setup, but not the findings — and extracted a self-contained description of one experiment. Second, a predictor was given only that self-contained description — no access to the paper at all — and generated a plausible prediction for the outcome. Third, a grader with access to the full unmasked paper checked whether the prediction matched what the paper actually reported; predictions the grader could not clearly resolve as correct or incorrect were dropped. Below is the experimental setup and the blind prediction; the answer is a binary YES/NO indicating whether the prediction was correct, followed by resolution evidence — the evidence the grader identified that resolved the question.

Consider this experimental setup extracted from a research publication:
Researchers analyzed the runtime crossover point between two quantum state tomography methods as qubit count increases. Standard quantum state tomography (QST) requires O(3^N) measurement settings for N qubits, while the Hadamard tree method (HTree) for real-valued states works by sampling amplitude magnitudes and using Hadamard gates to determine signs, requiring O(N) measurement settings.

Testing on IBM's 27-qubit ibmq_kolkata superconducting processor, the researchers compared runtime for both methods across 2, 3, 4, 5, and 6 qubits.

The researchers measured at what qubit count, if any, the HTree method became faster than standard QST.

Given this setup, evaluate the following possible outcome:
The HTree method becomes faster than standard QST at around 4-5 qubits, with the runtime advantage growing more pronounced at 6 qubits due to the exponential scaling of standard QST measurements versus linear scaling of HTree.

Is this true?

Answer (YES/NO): YES